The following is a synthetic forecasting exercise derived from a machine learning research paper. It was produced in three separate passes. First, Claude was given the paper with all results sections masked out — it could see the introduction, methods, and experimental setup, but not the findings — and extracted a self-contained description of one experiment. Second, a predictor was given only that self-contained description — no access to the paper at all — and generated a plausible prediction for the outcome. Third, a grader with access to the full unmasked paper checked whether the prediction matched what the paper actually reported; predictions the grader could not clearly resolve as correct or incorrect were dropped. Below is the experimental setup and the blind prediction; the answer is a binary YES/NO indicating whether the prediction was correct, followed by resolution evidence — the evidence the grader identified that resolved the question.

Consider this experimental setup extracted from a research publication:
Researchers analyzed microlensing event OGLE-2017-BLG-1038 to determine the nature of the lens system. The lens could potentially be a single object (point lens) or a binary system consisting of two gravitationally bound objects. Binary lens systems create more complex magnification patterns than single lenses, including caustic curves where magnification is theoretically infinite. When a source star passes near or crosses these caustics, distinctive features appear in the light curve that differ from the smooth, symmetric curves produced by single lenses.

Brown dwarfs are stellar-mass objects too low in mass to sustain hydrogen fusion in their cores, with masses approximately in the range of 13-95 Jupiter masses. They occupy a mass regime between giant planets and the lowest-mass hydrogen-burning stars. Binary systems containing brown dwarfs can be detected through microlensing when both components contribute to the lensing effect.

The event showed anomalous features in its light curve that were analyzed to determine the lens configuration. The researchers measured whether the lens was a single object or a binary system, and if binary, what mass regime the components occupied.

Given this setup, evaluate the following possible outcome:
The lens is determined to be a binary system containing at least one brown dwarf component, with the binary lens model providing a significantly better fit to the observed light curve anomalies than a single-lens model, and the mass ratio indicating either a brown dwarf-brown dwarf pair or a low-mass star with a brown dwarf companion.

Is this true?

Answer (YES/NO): NO